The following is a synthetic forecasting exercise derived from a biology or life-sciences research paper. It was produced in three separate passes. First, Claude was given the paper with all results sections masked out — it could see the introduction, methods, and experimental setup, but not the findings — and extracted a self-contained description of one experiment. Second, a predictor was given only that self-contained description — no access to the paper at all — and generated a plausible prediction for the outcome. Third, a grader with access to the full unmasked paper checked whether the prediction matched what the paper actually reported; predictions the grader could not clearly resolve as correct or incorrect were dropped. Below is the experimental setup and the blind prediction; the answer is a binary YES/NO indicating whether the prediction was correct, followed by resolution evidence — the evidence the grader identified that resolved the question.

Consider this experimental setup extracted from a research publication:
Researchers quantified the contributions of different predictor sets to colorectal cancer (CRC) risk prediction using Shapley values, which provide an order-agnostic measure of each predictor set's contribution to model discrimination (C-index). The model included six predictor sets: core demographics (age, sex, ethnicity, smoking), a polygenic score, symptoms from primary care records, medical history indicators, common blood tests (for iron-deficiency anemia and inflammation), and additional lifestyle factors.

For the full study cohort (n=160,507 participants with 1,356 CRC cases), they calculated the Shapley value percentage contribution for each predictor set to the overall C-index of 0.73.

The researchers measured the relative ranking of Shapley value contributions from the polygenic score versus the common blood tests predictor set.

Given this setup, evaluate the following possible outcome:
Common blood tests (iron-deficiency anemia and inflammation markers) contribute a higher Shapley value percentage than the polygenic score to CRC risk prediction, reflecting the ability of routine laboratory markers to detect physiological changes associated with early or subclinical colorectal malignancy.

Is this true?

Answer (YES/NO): YES